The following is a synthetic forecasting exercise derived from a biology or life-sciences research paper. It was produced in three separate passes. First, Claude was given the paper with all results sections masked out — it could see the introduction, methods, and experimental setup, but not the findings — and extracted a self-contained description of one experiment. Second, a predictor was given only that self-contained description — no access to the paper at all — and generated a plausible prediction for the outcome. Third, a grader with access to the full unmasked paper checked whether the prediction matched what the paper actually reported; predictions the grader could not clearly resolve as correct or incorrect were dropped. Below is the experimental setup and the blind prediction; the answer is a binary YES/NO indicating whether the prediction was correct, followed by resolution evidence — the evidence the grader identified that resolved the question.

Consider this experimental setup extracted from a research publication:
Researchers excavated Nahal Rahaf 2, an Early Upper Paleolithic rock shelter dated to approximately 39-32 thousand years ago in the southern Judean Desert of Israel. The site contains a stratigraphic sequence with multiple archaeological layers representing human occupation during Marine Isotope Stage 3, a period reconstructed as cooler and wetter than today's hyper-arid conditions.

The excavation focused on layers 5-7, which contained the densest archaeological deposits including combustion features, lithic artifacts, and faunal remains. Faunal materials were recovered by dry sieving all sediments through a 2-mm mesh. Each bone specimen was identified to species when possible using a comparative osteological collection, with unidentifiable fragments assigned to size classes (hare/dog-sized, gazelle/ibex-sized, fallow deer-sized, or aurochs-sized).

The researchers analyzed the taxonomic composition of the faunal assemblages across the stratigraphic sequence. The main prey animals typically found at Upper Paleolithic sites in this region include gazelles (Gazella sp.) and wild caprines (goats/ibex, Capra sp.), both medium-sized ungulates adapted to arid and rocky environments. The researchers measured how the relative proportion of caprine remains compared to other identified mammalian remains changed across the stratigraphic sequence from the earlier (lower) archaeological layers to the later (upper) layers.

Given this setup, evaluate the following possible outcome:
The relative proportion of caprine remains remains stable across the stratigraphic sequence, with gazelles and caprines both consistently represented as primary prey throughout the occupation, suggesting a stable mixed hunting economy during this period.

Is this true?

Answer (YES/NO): NO